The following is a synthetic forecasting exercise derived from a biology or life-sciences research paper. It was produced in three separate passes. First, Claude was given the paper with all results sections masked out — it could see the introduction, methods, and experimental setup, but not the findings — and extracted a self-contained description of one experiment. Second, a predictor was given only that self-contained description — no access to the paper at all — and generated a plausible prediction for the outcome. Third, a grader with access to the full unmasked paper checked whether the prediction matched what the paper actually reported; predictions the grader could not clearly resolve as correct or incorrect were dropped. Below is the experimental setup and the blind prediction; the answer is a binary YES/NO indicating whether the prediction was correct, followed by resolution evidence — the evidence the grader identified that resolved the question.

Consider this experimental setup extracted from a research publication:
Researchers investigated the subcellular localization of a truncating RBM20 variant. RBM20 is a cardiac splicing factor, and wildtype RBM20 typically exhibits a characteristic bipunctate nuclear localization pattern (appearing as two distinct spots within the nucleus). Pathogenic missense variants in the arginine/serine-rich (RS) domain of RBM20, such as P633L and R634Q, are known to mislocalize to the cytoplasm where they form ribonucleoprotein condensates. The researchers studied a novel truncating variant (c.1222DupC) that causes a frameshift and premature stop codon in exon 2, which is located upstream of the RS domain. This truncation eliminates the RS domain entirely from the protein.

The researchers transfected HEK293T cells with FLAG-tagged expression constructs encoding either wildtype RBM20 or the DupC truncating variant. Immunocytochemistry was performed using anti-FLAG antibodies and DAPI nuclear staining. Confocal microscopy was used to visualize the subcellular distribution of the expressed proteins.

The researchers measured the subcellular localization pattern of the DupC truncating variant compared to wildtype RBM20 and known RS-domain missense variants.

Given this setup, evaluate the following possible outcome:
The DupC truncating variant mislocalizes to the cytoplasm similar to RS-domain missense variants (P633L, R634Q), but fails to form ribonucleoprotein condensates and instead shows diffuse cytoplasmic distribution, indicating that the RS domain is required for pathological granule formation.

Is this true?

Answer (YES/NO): NO